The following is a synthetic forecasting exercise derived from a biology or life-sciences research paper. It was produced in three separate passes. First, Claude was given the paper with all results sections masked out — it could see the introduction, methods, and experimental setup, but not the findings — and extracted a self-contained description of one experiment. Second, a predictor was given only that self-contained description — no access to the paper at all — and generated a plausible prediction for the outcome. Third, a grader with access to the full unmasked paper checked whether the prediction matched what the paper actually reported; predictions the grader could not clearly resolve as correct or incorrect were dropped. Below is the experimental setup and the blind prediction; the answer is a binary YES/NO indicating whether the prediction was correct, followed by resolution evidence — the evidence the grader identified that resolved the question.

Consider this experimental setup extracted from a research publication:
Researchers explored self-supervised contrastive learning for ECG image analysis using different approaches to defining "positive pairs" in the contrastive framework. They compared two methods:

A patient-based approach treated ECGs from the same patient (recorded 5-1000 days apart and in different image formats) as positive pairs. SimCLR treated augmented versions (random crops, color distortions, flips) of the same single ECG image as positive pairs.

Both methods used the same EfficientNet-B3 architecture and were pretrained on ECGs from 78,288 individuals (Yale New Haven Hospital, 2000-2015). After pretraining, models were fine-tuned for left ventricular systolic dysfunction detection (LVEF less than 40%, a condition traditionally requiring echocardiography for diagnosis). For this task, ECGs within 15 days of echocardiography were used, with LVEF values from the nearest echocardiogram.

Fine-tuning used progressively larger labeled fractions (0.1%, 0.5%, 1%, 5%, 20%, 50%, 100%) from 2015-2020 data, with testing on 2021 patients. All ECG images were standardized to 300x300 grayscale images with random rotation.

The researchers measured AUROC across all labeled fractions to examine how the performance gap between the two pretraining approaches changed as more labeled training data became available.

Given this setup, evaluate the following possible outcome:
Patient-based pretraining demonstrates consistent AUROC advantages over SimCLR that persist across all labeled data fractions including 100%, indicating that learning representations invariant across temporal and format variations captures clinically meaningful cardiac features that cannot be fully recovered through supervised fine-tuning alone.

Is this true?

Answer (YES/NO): NO